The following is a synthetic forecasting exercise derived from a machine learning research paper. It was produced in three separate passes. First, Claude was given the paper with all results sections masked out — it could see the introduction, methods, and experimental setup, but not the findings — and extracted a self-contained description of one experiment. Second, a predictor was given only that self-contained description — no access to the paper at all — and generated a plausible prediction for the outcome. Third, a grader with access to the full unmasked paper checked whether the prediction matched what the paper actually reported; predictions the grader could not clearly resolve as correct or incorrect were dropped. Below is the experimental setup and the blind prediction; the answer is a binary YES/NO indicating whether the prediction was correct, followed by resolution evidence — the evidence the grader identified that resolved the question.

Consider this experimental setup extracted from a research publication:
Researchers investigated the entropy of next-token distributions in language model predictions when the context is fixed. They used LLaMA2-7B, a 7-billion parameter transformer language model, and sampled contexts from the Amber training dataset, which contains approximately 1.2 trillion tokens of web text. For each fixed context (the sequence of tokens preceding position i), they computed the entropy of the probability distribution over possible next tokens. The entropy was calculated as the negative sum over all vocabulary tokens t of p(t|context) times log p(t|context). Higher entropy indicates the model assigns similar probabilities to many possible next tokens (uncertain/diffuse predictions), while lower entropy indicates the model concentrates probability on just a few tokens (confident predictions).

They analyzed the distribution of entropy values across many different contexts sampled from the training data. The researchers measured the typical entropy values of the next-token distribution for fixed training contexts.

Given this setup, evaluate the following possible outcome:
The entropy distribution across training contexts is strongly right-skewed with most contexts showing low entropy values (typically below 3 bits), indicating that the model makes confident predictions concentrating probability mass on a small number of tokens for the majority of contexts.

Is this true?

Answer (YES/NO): NO